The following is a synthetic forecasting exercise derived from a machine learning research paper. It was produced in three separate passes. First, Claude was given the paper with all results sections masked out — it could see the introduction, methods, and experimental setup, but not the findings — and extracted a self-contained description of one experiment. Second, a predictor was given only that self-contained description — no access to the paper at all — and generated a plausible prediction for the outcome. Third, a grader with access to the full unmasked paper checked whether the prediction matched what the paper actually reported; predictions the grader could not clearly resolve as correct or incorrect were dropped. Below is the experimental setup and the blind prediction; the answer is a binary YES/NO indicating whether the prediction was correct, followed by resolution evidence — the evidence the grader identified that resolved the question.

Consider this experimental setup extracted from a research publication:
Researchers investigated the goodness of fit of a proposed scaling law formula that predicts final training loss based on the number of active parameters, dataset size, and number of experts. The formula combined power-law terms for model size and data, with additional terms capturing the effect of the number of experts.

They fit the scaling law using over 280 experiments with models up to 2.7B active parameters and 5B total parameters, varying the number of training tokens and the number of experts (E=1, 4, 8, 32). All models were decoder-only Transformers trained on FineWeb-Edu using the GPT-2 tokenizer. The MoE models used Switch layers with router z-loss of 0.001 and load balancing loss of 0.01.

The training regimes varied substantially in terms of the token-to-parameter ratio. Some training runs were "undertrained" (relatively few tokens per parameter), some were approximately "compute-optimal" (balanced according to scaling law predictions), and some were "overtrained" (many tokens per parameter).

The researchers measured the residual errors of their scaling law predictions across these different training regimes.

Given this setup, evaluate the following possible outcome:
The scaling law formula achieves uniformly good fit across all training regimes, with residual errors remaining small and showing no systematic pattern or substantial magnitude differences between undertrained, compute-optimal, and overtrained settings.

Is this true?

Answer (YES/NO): NO